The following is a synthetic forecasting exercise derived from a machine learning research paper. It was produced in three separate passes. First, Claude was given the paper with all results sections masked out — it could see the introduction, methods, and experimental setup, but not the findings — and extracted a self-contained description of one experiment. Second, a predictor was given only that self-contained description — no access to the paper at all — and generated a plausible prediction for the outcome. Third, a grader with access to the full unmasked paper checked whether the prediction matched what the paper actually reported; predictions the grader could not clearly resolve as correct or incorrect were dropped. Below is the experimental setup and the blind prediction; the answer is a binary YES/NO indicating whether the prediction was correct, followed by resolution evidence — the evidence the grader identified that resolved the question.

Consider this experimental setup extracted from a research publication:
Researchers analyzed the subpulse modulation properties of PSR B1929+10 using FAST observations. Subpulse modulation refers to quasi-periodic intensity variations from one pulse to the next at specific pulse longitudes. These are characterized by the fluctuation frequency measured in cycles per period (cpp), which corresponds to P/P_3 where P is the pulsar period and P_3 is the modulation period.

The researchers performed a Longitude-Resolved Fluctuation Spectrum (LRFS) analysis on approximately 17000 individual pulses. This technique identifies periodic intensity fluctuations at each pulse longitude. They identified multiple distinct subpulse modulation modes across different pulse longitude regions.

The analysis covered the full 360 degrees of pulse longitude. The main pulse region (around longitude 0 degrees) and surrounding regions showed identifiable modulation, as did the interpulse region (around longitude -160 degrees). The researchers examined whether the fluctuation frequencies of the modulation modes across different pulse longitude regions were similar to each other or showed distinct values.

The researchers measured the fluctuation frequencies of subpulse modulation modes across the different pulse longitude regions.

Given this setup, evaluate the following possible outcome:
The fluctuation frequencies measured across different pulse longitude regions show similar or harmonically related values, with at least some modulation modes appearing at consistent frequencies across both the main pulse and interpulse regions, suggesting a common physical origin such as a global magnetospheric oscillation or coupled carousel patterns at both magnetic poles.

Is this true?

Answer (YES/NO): YES